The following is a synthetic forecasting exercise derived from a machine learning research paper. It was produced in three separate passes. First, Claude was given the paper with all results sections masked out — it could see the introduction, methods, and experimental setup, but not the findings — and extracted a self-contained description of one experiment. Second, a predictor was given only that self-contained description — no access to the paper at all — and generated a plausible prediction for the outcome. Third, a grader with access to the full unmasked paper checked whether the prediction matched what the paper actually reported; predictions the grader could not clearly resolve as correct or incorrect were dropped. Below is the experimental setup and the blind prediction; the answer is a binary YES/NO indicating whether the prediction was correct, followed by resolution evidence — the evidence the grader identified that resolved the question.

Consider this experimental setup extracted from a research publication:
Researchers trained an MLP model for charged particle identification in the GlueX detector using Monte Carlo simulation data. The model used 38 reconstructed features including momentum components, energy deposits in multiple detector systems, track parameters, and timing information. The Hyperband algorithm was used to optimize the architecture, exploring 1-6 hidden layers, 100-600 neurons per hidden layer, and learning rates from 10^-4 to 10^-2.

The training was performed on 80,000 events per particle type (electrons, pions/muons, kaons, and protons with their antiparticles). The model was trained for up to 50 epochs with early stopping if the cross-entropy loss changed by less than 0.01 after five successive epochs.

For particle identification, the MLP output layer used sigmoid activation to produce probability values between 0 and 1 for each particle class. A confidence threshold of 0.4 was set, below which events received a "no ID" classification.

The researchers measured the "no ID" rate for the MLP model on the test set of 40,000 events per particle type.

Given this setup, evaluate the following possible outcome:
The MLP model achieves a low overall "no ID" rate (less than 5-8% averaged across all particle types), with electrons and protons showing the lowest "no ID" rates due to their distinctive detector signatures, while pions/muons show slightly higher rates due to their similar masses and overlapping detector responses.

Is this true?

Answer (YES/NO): NO